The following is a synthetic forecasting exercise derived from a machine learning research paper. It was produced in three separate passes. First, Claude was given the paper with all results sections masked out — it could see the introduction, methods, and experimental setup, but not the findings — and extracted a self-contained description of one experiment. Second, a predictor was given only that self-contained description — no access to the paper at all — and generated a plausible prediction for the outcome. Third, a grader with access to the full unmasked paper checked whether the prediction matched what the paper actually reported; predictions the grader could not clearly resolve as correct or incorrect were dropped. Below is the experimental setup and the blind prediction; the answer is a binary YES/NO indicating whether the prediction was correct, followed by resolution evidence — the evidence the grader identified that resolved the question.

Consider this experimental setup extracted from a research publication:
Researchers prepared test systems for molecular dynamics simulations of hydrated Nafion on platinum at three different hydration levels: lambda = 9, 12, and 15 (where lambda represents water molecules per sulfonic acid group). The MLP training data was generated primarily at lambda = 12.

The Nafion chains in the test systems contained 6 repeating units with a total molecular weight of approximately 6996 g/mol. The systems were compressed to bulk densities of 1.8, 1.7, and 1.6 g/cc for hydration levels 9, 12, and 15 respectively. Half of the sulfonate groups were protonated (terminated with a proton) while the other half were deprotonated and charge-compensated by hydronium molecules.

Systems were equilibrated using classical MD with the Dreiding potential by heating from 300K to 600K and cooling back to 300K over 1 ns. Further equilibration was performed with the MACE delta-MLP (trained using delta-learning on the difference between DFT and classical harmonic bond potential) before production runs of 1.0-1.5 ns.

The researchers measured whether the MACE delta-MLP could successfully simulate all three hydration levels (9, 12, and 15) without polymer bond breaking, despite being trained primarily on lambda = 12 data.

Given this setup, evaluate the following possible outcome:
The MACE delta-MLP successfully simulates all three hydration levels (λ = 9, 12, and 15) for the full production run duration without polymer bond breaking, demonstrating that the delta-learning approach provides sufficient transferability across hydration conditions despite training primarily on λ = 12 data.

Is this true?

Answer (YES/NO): YES